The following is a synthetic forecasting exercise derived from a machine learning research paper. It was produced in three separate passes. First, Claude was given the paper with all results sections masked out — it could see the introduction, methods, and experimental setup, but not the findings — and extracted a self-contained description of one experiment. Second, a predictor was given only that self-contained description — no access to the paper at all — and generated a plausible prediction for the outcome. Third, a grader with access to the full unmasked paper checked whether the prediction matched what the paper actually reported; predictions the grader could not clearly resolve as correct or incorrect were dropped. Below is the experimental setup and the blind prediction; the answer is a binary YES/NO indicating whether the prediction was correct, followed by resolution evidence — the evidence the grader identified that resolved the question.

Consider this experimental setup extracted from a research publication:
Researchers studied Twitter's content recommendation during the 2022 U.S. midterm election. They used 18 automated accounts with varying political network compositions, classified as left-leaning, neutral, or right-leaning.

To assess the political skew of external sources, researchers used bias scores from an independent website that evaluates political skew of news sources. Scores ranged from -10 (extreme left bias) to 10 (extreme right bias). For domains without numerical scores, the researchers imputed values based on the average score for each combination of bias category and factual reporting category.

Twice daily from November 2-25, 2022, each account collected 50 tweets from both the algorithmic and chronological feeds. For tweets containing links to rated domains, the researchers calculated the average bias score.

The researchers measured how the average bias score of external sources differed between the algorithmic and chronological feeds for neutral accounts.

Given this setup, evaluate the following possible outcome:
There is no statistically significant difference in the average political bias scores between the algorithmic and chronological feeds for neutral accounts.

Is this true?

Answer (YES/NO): NO